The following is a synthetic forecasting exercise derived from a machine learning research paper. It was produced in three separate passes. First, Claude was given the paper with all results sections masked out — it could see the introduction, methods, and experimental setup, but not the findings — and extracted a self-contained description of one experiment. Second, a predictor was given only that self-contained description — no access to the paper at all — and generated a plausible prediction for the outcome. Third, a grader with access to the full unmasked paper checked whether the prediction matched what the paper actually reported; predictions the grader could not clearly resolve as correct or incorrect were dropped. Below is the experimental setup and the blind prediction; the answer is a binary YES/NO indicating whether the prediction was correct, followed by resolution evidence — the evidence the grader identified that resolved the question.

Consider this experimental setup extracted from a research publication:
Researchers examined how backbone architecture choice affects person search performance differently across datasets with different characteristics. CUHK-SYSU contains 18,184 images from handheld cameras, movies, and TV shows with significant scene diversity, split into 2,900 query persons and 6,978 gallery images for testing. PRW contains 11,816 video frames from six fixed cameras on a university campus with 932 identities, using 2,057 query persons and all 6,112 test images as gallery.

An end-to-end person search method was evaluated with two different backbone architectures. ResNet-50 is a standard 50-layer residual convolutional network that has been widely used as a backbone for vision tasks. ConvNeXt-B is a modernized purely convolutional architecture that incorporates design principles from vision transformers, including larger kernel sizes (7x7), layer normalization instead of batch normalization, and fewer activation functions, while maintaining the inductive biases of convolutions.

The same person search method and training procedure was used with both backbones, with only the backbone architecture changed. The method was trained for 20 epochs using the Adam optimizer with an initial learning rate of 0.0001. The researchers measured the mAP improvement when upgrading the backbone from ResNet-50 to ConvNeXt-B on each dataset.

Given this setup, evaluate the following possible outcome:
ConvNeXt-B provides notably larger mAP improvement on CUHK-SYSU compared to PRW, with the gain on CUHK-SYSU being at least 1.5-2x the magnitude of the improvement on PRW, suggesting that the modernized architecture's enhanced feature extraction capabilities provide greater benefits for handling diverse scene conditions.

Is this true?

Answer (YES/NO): NO